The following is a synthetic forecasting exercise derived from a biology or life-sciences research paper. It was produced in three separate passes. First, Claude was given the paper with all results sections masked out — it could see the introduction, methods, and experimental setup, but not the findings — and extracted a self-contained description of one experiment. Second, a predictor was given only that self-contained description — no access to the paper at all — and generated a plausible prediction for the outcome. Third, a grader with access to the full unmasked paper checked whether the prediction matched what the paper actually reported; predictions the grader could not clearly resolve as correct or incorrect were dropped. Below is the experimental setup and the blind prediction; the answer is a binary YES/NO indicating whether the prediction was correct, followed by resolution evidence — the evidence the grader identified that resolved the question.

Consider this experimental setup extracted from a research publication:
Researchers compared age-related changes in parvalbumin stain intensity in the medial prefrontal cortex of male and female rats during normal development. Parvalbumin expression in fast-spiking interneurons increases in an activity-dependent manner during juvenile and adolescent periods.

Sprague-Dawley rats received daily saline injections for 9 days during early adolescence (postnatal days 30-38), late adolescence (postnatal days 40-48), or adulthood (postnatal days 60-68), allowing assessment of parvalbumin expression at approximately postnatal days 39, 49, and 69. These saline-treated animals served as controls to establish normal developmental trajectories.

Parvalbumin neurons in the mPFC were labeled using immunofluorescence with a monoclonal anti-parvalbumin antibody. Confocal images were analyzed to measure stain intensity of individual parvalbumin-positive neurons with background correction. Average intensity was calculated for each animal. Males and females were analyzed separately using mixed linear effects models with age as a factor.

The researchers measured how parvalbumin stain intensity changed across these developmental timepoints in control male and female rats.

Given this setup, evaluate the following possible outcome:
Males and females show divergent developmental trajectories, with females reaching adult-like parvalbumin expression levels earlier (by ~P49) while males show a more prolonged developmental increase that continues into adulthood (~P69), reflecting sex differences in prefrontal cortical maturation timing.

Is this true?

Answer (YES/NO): NO